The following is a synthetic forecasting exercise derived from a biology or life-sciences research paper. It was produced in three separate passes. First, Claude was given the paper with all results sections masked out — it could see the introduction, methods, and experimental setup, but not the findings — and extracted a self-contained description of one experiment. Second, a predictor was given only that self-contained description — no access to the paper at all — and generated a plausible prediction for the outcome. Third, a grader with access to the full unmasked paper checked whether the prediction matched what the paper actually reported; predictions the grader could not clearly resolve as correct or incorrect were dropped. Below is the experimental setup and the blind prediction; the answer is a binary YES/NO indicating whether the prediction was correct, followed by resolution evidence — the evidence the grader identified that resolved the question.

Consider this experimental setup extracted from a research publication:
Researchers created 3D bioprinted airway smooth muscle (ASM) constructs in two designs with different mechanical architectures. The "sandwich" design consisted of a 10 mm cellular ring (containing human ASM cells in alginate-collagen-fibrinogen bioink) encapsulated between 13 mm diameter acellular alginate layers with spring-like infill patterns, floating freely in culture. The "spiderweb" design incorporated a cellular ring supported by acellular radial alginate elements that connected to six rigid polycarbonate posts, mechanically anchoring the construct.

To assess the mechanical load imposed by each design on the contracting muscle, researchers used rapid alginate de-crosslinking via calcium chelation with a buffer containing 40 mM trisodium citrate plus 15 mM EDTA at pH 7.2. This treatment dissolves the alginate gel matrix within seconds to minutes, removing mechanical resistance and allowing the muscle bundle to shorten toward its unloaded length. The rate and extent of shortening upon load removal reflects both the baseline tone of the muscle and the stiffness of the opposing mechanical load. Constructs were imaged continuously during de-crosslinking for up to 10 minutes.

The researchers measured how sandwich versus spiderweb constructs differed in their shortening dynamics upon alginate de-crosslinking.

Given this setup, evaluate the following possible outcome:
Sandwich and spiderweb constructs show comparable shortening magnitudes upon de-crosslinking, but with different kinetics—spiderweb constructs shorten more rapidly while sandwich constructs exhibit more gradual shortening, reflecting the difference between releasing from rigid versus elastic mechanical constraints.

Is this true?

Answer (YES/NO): NO